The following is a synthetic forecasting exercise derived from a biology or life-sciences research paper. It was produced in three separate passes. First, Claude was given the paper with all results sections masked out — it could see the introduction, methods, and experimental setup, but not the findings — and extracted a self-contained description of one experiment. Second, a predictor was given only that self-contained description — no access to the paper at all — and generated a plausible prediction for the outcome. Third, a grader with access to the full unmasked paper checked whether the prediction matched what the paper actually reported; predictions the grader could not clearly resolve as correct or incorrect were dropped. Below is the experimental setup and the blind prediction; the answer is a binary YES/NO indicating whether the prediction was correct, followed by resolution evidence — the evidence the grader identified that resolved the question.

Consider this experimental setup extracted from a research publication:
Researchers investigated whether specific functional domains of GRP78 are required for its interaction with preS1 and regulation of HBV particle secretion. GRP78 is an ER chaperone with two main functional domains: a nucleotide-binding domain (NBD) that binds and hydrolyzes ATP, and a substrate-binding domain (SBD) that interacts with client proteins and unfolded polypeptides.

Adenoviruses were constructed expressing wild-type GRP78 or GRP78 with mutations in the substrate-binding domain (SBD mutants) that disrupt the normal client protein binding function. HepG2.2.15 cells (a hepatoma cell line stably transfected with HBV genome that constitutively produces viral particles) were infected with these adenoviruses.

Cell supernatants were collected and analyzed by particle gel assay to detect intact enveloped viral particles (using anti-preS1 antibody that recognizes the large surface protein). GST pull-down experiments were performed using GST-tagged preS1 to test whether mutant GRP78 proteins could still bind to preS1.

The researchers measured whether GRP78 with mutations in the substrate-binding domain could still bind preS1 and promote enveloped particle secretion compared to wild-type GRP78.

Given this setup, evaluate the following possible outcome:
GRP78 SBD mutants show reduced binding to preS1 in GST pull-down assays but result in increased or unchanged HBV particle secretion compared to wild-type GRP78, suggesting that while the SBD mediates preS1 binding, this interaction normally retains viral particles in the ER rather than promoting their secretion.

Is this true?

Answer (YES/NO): NO